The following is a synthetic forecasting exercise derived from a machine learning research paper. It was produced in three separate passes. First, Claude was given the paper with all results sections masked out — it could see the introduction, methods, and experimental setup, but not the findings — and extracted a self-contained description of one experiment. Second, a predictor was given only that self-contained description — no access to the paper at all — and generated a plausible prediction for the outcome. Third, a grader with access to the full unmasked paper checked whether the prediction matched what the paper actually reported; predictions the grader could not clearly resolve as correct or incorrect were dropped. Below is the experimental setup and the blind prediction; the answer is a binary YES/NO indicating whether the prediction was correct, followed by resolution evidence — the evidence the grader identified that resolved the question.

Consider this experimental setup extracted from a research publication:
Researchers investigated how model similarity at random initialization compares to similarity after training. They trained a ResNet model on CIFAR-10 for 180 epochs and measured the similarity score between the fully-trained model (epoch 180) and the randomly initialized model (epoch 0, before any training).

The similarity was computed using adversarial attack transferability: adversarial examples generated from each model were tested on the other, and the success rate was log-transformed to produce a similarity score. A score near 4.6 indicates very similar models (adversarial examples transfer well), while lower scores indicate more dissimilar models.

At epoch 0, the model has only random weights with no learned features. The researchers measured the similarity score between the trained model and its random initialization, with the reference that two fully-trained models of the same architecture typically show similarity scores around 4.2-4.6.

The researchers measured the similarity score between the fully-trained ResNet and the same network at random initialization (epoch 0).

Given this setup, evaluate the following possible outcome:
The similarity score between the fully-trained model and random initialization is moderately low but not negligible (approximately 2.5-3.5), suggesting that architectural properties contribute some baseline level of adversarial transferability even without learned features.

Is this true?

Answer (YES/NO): YES